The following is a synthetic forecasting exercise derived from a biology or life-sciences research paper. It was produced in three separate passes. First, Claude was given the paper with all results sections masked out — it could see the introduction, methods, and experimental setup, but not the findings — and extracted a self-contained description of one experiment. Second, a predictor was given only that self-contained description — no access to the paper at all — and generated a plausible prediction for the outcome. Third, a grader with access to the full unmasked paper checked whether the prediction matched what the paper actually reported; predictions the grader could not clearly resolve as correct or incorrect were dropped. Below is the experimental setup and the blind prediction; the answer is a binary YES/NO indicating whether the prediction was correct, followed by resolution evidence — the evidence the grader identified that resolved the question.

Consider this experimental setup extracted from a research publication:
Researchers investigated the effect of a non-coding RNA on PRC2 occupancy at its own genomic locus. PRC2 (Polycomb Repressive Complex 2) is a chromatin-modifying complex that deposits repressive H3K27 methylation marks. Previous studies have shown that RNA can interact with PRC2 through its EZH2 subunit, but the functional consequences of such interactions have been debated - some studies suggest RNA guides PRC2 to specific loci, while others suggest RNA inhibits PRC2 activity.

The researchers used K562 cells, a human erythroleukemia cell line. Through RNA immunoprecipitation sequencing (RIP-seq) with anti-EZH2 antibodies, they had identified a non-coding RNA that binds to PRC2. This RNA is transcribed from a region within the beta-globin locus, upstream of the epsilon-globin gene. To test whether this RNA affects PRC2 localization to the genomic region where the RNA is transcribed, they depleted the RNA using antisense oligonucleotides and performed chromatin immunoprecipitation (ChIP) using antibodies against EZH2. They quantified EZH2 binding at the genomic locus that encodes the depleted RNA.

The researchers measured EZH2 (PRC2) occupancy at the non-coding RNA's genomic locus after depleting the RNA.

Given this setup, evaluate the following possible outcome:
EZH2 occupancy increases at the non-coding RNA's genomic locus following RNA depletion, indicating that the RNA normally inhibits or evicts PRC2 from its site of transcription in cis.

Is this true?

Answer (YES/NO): YES